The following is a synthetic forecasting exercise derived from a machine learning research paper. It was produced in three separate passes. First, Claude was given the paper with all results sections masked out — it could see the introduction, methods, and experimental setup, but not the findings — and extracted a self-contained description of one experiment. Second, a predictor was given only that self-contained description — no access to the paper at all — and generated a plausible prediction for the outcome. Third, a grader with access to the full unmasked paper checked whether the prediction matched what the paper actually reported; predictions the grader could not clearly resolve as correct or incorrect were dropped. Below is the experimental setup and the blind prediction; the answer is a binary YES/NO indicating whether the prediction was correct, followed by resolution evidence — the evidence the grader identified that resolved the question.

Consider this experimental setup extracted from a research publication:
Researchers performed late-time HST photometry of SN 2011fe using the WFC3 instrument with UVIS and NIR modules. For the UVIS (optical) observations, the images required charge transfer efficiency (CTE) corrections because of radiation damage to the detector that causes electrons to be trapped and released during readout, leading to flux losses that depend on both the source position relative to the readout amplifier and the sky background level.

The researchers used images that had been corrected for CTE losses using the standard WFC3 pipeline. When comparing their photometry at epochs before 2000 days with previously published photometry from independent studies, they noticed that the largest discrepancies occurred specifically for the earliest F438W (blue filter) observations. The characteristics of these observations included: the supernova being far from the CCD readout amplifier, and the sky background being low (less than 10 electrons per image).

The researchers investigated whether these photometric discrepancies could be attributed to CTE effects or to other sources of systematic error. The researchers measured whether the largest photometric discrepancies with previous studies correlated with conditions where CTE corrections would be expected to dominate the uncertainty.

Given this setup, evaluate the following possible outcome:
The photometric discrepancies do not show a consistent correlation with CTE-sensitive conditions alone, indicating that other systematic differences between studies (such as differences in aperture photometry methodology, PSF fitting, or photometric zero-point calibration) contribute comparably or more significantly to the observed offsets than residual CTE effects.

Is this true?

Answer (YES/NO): NO